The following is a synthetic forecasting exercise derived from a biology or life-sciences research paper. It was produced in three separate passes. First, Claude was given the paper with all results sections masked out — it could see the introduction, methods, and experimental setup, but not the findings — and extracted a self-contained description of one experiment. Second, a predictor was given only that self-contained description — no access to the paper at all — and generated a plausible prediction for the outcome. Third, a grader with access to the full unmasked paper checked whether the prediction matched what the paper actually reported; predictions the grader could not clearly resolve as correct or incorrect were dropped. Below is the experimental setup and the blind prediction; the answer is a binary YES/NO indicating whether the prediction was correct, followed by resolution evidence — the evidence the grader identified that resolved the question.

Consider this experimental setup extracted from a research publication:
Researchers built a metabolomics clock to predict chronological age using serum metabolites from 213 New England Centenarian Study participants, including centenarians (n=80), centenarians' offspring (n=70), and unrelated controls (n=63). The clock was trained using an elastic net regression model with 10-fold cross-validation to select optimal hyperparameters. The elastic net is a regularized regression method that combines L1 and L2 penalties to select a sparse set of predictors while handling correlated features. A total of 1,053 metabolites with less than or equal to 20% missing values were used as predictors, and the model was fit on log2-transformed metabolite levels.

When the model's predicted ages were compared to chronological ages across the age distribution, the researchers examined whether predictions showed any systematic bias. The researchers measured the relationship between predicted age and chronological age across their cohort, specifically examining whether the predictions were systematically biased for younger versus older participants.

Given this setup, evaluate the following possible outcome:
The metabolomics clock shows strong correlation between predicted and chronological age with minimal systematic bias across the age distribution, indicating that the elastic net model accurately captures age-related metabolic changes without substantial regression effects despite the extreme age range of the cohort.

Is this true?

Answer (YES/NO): NO